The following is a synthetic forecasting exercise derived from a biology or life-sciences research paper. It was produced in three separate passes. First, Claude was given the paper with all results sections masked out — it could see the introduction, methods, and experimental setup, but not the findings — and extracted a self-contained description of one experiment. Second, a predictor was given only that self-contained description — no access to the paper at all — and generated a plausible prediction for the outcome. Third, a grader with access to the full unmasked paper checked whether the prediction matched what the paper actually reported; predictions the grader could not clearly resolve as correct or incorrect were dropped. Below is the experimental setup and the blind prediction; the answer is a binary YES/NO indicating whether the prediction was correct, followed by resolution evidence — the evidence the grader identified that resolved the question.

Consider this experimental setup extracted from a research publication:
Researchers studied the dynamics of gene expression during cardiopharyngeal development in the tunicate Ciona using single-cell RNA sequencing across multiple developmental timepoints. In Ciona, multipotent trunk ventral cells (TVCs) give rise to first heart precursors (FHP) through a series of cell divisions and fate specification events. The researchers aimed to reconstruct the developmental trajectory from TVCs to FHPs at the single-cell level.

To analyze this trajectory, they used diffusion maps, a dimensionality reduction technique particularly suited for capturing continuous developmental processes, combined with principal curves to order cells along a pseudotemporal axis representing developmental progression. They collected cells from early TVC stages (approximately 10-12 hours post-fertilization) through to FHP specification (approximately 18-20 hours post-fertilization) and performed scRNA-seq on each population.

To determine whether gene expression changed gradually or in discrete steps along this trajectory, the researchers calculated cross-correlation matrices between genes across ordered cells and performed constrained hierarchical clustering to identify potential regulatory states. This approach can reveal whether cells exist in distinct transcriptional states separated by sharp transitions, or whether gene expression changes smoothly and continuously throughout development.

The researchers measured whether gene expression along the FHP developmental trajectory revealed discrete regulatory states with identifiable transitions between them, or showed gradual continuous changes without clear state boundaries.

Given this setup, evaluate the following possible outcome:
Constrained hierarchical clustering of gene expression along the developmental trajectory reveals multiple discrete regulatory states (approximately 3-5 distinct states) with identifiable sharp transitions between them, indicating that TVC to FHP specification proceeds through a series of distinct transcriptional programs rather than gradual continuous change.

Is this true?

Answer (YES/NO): YES